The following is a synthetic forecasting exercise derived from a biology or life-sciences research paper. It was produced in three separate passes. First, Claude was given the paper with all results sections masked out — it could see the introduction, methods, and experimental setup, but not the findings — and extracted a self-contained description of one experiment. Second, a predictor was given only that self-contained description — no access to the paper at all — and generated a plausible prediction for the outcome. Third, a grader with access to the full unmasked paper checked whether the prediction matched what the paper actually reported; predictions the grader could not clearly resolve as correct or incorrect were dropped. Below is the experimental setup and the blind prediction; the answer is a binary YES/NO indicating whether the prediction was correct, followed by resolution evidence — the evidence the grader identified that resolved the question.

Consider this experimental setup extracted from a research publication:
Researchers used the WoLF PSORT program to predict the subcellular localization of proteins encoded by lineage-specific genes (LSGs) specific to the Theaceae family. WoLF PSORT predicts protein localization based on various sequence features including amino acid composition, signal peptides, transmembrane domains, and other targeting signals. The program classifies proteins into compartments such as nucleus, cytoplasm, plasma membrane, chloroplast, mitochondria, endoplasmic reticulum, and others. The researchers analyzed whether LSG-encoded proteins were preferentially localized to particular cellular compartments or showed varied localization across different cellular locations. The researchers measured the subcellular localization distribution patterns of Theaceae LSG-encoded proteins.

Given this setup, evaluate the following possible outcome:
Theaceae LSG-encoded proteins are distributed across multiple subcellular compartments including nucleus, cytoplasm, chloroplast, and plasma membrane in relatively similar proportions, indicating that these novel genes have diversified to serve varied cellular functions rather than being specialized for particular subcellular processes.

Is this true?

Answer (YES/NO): NO